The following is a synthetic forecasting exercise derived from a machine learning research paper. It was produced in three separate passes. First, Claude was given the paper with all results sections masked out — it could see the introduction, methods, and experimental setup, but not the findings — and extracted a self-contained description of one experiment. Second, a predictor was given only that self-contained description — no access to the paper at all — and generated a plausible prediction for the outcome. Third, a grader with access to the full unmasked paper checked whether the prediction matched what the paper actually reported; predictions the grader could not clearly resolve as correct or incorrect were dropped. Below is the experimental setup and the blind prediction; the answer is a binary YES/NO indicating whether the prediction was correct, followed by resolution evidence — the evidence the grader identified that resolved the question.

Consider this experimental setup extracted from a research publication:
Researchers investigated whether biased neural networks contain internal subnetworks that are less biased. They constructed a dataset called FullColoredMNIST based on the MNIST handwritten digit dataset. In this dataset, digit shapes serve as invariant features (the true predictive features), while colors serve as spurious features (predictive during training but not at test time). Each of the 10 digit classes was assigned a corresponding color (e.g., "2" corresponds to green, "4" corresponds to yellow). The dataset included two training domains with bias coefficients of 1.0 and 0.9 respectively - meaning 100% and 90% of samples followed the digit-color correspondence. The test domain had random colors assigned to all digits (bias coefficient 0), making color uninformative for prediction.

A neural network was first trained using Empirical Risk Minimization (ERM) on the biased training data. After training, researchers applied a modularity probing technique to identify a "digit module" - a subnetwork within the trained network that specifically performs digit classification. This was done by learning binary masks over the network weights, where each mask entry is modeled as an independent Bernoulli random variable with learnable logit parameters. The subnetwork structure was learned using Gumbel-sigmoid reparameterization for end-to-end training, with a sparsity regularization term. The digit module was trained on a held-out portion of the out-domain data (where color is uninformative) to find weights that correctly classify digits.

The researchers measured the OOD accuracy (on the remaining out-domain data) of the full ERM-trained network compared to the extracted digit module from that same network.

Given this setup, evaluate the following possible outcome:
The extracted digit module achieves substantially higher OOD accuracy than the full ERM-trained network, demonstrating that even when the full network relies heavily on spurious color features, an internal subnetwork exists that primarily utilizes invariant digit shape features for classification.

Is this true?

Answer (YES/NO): YES